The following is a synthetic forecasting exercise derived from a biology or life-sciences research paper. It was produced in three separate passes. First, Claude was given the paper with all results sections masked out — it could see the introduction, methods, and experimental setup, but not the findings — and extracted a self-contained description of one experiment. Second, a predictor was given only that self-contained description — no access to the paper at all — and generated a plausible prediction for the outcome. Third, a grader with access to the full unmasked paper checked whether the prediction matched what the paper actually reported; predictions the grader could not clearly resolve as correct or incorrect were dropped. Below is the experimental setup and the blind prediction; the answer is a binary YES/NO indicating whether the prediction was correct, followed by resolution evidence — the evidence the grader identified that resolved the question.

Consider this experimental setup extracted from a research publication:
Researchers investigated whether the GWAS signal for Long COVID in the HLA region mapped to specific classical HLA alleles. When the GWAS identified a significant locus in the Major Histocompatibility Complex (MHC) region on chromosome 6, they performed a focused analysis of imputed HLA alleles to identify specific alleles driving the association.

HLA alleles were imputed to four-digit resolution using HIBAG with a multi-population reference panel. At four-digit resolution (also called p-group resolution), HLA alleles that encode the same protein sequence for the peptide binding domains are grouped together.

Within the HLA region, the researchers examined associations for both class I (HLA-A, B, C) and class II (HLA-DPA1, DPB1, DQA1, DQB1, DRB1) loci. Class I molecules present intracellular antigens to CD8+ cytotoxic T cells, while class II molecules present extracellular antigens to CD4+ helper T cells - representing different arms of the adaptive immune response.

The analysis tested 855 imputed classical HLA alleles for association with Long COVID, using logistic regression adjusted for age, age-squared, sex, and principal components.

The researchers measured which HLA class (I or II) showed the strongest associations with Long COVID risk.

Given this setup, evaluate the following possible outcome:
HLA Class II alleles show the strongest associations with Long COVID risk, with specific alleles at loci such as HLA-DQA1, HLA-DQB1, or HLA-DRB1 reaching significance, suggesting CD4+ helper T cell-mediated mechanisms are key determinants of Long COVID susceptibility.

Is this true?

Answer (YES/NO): YES